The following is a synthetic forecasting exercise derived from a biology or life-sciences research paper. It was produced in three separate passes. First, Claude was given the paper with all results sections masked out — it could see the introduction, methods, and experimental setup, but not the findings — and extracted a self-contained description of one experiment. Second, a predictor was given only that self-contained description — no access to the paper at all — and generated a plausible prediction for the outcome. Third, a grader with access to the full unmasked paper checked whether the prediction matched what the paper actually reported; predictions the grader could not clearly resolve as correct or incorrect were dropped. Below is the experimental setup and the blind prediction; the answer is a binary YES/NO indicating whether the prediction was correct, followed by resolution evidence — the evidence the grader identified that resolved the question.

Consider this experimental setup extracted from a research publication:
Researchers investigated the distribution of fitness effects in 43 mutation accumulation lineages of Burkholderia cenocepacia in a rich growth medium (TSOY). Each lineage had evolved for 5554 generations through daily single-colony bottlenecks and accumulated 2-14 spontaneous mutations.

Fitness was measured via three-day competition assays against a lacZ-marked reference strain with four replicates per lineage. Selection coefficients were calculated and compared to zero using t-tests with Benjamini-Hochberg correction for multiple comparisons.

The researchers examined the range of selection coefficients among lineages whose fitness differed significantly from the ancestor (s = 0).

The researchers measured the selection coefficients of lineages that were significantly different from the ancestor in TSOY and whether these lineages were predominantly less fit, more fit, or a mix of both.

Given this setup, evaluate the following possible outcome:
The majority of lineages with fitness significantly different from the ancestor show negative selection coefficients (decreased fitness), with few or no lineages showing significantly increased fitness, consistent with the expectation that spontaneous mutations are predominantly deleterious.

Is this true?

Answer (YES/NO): YES